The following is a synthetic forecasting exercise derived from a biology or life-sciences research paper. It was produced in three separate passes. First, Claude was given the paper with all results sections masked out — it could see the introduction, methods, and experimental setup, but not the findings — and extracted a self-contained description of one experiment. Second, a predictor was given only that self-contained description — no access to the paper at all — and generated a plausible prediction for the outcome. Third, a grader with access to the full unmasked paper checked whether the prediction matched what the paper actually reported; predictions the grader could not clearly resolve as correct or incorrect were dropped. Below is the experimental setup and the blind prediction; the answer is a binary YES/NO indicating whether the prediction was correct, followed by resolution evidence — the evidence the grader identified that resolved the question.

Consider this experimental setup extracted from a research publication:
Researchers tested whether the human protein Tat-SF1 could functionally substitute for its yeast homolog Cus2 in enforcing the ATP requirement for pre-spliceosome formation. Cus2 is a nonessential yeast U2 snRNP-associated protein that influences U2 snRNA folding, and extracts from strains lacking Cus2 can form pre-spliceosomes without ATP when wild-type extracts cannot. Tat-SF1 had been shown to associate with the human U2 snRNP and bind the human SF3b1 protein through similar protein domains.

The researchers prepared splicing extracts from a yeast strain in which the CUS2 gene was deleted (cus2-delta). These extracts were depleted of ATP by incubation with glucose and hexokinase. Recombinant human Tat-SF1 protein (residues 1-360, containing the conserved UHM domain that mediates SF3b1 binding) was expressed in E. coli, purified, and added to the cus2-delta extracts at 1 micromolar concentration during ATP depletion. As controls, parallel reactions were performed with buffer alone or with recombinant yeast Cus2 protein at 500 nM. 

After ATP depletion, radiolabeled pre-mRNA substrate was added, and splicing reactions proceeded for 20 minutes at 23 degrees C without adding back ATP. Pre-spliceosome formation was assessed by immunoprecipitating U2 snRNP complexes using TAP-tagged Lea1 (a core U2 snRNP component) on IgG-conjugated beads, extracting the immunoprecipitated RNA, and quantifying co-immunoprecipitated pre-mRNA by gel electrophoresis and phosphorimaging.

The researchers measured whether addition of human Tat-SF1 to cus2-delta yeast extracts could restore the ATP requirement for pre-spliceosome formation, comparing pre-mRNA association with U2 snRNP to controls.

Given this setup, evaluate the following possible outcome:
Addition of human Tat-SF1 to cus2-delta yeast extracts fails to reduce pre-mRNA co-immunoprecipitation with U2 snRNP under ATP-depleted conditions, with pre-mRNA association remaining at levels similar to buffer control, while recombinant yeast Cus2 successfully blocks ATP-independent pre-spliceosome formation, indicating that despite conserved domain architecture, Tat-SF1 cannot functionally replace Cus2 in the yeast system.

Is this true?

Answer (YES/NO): NO